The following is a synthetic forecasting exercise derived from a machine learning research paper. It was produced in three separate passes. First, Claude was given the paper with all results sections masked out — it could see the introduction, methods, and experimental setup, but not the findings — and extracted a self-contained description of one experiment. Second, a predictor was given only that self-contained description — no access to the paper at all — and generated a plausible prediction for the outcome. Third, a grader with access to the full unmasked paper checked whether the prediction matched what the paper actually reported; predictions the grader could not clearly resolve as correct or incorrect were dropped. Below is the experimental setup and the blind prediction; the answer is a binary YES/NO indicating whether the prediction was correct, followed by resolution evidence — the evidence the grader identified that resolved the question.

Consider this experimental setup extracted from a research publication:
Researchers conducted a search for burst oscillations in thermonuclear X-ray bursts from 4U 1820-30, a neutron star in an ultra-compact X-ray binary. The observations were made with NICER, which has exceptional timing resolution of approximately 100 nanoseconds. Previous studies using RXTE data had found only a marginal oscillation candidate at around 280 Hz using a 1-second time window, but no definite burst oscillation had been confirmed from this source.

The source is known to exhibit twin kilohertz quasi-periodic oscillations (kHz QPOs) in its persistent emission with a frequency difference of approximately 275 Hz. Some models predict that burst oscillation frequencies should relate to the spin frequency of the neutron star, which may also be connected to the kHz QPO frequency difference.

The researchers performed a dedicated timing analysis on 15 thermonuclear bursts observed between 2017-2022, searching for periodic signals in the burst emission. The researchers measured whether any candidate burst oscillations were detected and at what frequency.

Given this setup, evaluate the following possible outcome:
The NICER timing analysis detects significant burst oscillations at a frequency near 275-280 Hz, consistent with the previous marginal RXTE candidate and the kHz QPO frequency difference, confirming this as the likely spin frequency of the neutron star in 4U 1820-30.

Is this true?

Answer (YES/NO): NO